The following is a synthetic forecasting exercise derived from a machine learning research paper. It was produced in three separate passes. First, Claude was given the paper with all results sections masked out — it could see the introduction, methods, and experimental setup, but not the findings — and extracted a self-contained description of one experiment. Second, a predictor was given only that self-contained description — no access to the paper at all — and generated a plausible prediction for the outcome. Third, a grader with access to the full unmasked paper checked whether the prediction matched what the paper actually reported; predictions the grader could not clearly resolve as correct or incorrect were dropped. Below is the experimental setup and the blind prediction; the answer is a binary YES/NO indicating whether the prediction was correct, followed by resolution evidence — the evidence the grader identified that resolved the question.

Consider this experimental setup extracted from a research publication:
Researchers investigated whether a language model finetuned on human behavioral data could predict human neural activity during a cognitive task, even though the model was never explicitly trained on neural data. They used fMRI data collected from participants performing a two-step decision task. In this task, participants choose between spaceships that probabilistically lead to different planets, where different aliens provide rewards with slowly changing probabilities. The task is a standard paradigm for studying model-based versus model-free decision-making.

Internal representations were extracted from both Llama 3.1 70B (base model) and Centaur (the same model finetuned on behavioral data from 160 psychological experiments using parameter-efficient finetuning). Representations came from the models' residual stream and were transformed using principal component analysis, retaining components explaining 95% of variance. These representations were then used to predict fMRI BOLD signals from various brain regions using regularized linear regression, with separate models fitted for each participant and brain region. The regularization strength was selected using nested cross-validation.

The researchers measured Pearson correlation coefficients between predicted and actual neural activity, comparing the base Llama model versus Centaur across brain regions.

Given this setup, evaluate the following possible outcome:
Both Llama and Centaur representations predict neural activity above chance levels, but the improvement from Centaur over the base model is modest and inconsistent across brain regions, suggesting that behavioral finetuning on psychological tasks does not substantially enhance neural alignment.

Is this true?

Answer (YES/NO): NO